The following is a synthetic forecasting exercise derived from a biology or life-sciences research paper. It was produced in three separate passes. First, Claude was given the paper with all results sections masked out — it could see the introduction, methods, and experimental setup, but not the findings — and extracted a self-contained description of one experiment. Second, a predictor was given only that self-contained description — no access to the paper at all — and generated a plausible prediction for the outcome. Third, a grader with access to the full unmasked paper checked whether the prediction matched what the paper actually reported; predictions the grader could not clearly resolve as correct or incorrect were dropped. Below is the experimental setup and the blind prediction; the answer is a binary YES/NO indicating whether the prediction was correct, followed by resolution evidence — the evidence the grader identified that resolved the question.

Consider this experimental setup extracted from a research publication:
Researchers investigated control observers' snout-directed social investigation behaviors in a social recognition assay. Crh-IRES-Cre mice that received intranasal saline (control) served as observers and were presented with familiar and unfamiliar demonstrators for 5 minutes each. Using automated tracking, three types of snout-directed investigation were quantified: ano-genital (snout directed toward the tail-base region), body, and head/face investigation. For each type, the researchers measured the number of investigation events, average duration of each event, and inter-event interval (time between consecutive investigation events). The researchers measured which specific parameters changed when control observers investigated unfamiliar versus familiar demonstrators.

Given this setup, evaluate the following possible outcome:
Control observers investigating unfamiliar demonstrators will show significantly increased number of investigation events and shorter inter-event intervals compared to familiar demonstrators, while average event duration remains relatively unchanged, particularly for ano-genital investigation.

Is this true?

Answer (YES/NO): NO